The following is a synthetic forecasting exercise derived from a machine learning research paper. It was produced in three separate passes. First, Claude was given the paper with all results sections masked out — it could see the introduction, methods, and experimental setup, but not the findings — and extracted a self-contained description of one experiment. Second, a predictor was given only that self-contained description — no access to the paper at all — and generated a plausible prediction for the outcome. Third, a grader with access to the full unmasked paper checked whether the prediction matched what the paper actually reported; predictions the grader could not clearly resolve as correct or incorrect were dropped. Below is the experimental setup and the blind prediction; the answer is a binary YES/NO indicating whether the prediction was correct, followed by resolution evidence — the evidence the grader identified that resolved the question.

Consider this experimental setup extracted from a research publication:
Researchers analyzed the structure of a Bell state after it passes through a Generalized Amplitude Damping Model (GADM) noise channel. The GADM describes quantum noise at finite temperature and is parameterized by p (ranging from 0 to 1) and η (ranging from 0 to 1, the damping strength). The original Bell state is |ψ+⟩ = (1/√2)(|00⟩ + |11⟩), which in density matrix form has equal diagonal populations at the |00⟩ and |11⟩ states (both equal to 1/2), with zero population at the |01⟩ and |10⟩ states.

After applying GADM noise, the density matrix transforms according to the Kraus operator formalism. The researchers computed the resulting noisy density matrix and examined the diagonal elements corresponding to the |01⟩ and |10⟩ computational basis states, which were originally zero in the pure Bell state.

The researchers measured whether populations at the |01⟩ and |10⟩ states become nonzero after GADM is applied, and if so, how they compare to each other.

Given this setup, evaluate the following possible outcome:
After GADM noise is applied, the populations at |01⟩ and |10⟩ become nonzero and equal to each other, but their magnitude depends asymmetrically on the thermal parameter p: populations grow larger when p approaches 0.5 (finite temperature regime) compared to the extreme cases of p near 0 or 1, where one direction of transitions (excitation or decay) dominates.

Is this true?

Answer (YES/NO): NO